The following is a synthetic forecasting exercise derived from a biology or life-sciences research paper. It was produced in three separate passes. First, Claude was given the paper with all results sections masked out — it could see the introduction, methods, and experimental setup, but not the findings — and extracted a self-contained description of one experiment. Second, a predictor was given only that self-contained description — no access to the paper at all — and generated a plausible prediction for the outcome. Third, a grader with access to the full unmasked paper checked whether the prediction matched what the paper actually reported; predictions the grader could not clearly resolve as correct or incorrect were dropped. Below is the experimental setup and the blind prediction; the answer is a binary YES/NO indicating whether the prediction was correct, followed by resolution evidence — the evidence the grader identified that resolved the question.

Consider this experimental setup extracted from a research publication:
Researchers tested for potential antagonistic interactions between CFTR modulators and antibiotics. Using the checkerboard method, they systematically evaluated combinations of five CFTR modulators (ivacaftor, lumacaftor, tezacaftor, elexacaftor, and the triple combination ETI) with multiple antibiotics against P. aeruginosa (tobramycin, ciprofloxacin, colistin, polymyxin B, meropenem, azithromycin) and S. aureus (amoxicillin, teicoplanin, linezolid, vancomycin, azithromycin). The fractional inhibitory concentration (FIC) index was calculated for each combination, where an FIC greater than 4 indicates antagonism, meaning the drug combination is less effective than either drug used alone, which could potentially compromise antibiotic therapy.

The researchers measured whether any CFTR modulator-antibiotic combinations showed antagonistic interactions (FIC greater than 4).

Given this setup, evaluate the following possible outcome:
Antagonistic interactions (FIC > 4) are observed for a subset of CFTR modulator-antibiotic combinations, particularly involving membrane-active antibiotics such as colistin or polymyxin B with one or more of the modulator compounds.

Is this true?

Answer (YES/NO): NO